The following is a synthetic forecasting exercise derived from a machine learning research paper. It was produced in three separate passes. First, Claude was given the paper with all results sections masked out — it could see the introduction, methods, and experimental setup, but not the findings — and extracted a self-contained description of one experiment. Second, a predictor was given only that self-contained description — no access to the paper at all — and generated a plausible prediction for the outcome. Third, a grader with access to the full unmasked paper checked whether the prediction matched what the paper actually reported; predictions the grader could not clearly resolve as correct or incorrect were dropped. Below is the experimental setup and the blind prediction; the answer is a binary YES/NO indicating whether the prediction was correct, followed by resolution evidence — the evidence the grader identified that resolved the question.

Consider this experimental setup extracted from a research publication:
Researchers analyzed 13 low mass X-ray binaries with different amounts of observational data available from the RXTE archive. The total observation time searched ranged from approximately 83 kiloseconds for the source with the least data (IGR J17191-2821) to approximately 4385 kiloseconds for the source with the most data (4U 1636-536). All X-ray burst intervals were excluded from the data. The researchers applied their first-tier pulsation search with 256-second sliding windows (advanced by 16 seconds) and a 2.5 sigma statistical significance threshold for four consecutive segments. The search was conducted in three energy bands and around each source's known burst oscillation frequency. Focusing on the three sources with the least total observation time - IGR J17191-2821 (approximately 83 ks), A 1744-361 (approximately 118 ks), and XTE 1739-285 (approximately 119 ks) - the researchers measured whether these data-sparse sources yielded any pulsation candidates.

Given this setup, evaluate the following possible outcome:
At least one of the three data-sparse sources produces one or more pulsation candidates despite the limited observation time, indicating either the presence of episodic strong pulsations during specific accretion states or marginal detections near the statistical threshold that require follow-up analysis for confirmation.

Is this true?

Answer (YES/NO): YES